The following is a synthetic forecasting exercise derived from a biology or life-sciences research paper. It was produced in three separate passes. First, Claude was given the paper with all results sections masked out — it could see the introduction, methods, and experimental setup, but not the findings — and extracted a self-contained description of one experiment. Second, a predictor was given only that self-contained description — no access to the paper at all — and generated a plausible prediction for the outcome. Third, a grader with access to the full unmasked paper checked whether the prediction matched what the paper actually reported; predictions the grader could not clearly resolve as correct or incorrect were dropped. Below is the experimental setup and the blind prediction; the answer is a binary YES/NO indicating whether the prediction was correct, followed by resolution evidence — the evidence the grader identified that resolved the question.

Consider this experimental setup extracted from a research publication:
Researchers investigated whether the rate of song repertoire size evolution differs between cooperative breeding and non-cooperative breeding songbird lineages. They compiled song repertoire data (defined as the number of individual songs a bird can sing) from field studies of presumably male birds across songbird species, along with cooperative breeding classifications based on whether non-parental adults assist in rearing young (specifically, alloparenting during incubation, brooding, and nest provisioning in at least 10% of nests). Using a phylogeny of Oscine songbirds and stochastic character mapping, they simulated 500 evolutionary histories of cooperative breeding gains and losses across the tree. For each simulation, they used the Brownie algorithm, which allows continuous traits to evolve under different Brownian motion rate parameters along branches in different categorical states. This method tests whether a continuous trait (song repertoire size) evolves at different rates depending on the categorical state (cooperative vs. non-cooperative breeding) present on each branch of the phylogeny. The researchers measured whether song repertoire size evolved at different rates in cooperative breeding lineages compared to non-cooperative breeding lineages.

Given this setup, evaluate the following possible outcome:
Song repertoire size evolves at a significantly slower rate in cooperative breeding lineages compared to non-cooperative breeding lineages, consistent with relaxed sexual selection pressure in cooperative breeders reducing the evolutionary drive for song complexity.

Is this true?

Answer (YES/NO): YES